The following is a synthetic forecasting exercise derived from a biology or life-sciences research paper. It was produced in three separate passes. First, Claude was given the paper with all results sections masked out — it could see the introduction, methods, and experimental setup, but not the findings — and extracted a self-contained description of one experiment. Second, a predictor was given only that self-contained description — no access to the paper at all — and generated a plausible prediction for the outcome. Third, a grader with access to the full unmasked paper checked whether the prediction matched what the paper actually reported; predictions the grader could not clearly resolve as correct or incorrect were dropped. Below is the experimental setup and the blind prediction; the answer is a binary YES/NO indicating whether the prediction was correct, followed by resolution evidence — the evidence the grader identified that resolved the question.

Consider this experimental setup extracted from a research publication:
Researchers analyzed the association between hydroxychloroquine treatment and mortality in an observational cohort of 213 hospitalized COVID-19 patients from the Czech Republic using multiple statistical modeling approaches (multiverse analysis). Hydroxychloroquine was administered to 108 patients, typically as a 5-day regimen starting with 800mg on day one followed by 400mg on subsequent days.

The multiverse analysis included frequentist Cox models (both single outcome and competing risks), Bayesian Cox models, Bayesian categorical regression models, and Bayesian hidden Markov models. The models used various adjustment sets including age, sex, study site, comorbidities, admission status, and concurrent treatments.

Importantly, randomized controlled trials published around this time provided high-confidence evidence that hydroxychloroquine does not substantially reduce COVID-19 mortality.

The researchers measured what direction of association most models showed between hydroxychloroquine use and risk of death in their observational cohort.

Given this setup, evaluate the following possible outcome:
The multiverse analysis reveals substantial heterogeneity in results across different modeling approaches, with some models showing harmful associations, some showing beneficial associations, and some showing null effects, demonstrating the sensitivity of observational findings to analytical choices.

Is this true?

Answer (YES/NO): NO